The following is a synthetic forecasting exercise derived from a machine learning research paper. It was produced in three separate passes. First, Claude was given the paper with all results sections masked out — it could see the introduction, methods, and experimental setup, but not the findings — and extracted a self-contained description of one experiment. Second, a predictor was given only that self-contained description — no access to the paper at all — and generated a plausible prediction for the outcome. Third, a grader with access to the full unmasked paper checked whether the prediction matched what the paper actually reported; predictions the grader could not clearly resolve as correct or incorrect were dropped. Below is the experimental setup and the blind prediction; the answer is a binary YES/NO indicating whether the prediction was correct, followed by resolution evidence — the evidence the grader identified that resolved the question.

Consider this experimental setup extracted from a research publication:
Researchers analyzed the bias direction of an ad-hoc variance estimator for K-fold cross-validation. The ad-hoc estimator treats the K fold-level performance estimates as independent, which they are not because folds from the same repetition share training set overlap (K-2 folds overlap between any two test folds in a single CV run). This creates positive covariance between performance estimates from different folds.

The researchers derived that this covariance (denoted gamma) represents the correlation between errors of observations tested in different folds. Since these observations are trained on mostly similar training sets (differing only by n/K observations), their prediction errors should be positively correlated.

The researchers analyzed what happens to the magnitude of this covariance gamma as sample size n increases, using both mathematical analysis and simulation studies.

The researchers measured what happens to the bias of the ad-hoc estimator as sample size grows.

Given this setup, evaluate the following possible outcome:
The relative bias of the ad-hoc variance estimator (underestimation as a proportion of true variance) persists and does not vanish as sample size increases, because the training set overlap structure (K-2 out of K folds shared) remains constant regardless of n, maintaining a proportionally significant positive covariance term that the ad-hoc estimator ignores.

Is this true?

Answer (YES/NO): NO